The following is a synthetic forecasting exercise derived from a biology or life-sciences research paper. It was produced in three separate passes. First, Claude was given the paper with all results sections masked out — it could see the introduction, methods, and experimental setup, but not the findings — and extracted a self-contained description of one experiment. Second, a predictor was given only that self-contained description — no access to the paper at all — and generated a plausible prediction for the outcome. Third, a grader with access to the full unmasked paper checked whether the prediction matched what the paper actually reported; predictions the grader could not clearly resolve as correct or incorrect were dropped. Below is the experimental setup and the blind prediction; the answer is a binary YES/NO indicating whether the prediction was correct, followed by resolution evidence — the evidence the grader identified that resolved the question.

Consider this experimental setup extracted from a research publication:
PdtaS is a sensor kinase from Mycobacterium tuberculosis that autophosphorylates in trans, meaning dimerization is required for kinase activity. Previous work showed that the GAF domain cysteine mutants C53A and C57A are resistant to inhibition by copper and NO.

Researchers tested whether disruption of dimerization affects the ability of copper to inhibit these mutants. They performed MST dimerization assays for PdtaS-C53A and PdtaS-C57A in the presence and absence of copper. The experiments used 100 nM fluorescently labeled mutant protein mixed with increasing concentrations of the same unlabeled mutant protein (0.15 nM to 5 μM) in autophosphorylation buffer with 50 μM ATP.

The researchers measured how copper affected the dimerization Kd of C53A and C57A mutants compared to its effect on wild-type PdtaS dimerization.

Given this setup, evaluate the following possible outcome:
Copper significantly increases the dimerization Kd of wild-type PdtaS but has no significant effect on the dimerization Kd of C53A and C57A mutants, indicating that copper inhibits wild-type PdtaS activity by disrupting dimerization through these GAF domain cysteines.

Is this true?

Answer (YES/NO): YES